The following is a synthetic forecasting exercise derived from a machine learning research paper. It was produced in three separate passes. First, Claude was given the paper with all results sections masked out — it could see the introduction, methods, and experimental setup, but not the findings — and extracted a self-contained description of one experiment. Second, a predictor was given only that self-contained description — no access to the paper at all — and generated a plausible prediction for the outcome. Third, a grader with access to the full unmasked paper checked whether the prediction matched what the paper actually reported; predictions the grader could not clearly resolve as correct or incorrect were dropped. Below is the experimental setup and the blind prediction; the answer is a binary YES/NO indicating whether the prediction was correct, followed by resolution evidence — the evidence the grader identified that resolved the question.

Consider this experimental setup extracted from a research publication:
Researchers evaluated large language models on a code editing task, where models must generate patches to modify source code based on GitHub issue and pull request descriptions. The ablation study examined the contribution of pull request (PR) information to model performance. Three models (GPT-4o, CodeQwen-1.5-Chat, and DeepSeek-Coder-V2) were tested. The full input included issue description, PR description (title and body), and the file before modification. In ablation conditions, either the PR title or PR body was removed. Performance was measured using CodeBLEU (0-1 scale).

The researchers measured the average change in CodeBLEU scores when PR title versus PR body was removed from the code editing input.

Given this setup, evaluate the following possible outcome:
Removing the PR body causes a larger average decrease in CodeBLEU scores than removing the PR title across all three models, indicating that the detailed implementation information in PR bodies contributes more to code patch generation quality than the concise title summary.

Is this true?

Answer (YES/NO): YES